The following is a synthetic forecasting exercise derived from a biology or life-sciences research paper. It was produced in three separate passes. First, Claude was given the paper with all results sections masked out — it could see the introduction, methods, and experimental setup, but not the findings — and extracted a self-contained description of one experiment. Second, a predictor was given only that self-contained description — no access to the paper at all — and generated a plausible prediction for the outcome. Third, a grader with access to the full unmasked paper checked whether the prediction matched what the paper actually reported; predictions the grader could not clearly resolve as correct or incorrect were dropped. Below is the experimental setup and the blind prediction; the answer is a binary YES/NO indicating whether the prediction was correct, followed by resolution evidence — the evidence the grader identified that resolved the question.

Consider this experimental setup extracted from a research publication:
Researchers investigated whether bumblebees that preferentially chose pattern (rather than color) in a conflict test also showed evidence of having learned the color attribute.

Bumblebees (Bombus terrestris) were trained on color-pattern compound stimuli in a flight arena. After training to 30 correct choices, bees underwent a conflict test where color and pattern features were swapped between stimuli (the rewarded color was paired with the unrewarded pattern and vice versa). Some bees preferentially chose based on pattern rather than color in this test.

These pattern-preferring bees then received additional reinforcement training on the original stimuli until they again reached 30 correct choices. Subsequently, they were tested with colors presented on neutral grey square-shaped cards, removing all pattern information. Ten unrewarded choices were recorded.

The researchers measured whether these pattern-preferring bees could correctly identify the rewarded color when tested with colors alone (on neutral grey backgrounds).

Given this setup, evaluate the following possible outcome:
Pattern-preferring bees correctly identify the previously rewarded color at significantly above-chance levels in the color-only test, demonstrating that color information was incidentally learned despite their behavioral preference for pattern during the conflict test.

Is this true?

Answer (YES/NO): YES